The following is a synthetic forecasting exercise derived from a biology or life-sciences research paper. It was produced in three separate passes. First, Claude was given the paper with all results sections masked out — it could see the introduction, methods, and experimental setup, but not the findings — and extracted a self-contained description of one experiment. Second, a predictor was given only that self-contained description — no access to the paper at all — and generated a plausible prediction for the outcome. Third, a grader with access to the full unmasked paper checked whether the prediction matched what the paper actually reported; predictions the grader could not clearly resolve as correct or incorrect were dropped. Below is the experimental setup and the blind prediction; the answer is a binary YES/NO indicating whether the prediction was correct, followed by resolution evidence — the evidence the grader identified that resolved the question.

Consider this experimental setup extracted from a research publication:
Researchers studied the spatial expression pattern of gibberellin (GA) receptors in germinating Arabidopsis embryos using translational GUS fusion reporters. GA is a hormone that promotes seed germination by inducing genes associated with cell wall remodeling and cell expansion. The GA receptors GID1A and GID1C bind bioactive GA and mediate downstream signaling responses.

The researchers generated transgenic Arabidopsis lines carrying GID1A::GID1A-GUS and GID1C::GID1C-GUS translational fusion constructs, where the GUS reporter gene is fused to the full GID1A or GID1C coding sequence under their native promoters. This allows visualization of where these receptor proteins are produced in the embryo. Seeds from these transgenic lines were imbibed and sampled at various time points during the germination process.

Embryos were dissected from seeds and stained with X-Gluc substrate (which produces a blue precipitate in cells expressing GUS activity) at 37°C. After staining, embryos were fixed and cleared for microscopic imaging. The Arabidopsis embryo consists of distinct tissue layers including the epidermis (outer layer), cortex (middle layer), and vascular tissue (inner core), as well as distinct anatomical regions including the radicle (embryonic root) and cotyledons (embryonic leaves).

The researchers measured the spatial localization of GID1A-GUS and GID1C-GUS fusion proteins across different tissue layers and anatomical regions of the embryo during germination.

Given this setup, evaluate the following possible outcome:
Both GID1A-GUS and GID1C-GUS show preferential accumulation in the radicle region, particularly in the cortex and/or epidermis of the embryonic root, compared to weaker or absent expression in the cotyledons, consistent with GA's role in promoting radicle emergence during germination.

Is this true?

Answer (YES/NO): NO